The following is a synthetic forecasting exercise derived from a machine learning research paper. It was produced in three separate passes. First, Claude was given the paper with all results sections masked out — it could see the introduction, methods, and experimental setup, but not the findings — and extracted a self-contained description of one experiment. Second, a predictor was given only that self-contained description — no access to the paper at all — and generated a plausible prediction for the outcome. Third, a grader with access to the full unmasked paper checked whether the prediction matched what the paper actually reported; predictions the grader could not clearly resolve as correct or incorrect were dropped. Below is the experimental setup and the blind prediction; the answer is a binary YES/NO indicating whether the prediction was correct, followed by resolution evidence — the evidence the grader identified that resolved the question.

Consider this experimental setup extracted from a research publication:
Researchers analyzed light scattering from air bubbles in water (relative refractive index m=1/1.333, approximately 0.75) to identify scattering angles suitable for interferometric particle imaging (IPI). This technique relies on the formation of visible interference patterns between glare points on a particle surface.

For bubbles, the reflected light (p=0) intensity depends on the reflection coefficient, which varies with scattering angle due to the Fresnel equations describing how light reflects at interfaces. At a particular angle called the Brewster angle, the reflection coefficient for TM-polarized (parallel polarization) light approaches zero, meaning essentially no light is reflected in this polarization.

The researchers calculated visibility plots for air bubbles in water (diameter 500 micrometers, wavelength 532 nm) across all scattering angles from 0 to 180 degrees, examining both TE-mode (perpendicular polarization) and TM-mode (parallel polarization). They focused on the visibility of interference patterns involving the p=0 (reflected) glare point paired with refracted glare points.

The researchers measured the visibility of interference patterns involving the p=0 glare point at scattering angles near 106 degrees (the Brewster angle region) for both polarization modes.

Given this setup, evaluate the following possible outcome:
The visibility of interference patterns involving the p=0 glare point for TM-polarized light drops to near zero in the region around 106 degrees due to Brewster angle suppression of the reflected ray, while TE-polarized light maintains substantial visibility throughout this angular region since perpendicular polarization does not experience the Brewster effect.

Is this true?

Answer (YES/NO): YES